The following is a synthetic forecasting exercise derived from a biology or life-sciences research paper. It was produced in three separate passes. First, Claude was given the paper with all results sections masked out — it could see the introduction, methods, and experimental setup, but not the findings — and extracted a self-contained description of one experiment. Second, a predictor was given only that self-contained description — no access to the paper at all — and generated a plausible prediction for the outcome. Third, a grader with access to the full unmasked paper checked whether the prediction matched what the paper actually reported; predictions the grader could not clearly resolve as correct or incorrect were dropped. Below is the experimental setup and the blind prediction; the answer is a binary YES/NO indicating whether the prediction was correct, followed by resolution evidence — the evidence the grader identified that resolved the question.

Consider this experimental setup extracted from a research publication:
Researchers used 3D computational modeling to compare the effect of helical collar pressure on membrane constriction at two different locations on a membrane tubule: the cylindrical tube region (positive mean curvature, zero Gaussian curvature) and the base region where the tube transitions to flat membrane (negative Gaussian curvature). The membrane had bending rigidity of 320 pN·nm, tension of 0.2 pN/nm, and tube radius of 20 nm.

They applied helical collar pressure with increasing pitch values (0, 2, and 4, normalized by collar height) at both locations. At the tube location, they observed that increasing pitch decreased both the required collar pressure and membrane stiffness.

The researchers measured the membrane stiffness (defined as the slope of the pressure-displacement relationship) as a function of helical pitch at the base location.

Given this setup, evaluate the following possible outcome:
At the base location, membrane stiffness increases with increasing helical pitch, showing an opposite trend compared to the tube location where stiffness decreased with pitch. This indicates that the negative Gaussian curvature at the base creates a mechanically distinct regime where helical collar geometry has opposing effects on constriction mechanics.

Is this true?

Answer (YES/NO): YES